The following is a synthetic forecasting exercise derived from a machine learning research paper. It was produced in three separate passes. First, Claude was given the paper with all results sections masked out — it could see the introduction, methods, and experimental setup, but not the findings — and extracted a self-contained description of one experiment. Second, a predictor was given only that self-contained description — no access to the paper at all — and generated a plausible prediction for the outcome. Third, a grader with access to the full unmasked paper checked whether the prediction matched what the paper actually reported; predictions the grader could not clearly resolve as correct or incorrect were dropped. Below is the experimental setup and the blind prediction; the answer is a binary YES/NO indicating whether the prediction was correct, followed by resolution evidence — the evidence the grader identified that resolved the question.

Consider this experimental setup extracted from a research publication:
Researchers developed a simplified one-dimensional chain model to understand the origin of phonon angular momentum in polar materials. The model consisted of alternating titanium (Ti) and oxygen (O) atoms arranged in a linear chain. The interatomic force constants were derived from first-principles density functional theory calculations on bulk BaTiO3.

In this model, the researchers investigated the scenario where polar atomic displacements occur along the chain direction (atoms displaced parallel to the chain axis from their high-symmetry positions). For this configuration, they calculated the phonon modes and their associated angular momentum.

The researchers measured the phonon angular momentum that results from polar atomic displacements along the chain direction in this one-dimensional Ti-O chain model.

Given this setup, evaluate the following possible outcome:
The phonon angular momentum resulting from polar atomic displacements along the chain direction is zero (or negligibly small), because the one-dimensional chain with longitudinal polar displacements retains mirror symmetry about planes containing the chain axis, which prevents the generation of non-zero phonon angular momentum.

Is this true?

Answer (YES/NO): YES